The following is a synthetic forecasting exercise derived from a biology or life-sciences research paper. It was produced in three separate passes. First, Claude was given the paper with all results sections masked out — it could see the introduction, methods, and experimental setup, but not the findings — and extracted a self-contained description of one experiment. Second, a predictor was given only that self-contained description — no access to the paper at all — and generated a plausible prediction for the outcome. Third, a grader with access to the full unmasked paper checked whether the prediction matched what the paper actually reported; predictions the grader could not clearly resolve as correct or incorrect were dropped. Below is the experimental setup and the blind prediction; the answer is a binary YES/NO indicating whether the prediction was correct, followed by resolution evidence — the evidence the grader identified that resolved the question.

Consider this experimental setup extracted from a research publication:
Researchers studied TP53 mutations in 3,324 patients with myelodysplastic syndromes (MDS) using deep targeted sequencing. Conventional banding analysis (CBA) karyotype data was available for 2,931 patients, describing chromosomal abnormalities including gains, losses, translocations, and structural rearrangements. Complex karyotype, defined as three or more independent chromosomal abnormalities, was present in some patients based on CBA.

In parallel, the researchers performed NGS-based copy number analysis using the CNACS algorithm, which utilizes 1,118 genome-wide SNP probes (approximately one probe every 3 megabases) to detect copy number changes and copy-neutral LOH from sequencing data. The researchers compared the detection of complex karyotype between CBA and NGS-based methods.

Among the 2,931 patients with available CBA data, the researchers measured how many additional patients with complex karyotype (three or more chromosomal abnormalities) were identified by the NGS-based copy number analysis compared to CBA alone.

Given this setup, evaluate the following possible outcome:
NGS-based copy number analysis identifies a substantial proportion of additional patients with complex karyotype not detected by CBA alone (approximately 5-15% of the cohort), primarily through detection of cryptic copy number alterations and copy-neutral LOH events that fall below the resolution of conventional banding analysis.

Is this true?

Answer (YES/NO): NO